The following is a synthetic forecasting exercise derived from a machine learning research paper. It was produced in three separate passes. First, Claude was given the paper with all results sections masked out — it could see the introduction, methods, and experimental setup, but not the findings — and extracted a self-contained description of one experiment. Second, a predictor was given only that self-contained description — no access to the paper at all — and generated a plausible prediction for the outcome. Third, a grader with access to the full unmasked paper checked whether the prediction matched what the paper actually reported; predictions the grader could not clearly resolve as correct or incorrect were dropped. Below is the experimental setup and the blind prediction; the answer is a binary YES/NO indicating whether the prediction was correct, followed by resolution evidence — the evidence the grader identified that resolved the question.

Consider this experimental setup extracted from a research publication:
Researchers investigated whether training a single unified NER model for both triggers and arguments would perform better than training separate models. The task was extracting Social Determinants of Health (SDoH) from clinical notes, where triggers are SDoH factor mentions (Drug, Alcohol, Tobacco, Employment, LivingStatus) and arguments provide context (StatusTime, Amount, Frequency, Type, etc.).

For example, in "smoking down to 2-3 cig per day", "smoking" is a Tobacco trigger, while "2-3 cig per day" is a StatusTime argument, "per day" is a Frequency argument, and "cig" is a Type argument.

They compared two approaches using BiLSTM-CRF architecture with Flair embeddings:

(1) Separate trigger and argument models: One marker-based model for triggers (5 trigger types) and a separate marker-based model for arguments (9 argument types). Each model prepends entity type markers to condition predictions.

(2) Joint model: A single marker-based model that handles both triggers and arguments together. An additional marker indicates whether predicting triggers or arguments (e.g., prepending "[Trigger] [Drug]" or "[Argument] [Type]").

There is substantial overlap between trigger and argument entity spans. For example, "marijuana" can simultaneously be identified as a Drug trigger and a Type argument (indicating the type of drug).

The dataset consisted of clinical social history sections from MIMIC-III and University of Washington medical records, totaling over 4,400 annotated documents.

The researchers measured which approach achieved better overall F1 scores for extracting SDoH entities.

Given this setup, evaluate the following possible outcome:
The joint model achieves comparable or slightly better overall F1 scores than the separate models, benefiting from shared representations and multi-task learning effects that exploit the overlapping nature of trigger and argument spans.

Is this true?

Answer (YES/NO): YES